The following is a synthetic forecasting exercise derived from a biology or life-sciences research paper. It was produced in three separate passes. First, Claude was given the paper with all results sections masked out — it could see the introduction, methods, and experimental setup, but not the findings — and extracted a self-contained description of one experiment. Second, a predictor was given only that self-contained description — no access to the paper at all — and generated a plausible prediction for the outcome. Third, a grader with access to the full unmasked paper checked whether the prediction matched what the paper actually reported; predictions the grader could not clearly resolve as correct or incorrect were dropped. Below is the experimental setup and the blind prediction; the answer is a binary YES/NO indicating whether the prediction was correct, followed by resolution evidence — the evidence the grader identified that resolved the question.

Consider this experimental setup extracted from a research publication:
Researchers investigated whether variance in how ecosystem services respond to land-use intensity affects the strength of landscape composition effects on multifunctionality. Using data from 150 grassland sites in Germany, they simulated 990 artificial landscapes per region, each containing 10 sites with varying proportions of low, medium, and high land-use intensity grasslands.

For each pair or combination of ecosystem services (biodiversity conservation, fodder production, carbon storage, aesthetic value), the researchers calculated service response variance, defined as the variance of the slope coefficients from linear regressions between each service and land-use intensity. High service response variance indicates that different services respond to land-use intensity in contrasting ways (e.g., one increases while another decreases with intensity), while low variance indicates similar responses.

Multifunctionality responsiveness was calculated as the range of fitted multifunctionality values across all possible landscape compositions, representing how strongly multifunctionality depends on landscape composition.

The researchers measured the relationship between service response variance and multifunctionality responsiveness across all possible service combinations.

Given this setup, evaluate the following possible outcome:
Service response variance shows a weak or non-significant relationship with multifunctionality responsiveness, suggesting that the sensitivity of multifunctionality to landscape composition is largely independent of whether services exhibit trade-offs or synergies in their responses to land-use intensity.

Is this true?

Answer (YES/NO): NO